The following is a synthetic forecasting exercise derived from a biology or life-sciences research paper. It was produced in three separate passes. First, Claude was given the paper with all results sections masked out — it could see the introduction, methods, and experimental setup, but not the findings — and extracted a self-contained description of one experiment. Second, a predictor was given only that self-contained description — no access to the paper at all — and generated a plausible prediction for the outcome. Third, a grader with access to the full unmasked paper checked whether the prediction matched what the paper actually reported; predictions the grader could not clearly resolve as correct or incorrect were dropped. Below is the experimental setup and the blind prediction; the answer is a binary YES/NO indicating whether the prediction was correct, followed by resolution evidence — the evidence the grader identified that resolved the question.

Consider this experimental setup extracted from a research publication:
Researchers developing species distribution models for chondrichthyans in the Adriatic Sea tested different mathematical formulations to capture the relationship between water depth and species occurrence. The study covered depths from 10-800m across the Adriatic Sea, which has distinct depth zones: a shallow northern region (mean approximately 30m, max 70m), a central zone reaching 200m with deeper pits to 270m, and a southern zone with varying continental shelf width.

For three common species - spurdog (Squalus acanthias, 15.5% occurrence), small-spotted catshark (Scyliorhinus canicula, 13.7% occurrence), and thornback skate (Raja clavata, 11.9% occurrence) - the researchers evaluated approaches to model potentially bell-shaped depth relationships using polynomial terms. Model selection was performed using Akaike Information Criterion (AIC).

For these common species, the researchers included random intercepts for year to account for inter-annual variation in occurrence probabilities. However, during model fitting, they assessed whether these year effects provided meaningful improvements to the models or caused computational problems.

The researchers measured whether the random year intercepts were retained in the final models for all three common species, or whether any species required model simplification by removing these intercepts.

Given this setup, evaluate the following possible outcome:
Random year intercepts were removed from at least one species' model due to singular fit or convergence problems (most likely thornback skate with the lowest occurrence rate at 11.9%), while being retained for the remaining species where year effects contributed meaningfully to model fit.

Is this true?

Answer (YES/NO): YES